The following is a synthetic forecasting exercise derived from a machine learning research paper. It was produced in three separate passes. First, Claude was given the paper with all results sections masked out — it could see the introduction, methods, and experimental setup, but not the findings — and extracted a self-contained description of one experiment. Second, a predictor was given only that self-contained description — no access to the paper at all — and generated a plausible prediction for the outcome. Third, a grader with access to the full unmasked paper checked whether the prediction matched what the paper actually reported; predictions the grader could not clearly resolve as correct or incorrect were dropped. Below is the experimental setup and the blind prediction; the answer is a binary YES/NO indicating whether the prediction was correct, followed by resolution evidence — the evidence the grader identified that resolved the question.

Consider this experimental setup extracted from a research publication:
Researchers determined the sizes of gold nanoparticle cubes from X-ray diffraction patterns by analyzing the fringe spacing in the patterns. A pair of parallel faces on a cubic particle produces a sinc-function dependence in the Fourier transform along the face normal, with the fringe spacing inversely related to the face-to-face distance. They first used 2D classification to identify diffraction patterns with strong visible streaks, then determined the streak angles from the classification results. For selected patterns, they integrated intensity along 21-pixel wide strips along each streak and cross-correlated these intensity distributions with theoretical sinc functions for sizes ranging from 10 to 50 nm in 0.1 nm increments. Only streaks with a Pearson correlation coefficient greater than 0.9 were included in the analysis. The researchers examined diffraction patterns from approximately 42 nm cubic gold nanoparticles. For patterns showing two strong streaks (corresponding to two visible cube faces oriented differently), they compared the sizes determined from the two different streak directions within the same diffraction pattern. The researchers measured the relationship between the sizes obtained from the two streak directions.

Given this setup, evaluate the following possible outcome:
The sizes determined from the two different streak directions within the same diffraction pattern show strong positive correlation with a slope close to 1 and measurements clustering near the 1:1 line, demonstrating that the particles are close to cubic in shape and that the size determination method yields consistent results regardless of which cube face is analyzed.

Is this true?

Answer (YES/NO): YES